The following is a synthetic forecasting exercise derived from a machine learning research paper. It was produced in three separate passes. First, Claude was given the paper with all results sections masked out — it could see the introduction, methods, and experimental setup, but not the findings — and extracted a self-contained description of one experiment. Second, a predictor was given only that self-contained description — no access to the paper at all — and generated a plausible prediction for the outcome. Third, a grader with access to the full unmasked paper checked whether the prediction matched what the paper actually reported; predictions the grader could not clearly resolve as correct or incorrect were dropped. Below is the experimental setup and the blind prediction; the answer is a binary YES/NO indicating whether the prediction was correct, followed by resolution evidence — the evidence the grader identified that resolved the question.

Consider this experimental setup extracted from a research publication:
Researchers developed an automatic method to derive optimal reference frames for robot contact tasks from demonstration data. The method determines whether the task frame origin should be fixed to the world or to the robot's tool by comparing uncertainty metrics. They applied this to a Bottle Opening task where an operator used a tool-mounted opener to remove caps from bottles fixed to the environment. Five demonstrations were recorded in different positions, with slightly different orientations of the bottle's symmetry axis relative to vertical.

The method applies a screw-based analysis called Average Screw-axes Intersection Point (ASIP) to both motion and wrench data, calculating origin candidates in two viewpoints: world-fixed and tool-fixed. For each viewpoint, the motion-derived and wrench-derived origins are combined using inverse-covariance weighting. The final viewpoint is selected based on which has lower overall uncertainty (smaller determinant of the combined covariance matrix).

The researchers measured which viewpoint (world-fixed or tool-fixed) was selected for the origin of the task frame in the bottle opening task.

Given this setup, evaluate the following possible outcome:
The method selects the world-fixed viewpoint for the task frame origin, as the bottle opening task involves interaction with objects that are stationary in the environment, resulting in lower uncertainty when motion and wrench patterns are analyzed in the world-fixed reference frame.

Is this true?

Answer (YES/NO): NO